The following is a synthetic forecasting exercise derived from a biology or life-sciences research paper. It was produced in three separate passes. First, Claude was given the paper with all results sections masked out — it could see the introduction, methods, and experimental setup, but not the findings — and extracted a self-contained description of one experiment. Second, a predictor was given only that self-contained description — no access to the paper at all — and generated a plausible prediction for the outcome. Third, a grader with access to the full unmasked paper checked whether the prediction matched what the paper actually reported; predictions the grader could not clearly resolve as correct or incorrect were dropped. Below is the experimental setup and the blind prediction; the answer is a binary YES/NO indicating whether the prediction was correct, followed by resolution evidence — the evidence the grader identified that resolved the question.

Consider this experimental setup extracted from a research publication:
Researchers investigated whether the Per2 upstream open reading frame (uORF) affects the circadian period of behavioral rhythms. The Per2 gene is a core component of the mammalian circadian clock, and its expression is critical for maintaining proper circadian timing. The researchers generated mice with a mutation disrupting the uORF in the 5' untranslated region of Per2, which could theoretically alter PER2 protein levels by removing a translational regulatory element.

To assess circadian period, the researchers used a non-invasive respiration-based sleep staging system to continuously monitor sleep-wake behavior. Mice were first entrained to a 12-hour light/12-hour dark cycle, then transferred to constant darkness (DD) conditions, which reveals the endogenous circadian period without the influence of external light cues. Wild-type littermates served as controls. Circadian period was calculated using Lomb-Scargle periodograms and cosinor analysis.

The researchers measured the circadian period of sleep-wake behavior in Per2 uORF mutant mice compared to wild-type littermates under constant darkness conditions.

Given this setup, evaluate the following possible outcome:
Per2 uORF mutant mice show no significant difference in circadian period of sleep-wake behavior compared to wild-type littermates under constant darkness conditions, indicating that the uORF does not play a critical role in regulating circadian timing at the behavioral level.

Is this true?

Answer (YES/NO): YES